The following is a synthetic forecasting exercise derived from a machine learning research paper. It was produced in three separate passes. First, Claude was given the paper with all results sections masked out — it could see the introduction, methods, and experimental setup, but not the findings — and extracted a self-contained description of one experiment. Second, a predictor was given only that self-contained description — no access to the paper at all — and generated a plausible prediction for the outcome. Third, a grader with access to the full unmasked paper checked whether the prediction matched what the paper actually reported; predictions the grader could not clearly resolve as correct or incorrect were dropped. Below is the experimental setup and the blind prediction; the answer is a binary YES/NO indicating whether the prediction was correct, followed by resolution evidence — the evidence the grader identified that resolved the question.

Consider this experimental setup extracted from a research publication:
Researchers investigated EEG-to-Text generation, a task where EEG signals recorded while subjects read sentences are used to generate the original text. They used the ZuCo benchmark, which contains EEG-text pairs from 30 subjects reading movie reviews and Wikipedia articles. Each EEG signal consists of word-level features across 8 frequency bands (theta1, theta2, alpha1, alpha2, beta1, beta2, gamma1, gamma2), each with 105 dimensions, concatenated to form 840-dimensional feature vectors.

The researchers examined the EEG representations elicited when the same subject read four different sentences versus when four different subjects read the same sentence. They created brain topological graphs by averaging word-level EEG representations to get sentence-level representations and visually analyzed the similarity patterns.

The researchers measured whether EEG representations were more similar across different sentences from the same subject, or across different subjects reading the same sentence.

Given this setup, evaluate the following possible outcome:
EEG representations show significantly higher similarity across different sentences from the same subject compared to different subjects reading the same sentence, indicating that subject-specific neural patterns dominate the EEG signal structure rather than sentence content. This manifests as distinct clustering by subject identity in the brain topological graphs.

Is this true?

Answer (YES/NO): YES